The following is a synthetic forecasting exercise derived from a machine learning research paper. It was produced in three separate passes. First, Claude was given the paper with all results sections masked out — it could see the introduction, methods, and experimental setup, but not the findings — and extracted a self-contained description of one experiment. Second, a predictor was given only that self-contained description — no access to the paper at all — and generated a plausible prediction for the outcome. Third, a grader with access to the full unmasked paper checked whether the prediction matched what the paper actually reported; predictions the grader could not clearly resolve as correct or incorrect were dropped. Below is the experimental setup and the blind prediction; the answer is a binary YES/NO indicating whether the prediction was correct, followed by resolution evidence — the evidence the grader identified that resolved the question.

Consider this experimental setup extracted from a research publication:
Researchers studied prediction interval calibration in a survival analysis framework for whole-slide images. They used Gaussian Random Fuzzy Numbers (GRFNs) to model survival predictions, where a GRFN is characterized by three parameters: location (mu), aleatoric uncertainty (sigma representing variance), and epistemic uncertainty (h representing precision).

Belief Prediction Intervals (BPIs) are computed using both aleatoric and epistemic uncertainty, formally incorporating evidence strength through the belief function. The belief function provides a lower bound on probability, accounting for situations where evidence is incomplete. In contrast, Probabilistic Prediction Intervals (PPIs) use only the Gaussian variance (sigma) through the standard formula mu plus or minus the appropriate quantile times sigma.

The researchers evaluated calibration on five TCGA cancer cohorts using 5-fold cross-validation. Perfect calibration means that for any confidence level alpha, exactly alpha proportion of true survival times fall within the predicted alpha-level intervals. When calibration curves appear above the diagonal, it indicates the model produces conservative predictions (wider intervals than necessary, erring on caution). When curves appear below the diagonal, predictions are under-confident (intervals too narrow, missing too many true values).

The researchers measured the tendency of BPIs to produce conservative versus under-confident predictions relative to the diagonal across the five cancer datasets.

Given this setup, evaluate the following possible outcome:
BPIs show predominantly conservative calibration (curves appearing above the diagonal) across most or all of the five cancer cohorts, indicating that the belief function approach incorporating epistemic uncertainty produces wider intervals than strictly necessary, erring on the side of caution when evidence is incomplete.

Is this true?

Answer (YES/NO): YES